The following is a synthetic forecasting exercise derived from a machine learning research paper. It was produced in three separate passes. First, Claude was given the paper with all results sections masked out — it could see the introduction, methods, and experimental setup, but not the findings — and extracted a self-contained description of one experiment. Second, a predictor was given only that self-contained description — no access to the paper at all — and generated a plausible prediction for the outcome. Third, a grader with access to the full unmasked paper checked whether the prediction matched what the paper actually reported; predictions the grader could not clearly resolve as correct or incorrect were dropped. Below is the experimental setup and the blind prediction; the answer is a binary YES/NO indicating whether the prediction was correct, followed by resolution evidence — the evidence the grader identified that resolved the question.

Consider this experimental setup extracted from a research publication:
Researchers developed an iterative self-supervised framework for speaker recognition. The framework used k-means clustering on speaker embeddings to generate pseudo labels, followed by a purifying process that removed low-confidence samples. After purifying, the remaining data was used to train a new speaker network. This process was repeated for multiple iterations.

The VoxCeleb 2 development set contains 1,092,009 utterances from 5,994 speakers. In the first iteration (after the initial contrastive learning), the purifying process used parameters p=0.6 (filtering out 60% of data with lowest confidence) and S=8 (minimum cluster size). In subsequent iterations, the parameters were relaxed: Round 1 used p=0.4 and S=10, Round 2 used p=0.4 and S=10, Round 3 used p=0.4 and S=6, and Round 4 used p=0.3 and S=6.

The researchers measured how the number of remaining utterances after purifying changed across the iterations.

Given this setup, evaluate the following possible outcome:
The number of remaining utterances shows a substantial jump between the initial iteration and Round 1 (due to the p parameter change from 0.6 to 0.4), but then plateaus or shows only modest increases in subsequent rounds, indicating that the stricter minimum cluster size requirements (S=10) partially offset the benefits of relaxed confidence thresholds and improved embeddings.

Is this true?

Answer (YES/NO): NO